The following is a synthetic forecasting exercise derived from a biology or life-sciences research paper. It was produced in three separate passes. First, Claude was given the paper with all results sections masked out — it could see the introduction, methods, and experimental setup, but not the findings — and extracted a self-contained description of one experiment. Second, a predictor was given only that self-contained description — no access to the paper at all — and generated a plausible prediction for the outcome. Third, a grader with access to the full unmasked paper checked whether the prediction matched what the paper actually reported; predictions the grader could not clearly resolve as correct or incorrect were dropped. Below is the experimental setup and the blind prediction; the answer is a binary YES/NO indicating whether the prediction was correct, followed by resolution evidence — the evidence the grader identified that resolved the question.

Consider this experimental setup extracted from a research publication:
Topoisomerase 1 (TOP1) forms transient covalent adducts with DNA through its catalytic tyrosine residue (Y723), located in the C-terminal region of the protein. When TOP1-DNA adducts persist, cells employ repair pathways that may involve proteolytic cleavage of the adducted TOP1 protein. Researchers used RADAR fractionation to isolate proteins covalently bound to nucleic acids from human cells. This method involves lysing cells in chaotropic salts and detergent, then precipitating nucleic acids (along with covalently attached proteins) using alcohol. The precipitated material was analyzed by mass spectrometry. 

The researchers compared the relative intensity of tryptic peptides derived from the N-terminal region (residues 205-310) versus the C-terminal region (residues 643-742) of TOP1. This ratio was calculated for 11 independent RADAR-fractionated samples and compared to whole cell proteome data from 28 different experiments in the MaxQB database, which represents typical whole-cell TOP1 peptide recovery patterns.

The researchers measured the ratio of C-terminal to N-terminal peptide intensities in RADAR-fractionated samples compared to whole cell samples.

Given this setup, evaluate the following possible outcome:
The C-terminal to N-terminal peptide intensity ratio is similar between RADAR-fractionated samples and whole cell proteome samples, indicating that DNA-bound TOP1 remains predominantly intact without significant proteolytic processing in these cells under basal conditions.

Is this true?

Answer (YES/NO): NO